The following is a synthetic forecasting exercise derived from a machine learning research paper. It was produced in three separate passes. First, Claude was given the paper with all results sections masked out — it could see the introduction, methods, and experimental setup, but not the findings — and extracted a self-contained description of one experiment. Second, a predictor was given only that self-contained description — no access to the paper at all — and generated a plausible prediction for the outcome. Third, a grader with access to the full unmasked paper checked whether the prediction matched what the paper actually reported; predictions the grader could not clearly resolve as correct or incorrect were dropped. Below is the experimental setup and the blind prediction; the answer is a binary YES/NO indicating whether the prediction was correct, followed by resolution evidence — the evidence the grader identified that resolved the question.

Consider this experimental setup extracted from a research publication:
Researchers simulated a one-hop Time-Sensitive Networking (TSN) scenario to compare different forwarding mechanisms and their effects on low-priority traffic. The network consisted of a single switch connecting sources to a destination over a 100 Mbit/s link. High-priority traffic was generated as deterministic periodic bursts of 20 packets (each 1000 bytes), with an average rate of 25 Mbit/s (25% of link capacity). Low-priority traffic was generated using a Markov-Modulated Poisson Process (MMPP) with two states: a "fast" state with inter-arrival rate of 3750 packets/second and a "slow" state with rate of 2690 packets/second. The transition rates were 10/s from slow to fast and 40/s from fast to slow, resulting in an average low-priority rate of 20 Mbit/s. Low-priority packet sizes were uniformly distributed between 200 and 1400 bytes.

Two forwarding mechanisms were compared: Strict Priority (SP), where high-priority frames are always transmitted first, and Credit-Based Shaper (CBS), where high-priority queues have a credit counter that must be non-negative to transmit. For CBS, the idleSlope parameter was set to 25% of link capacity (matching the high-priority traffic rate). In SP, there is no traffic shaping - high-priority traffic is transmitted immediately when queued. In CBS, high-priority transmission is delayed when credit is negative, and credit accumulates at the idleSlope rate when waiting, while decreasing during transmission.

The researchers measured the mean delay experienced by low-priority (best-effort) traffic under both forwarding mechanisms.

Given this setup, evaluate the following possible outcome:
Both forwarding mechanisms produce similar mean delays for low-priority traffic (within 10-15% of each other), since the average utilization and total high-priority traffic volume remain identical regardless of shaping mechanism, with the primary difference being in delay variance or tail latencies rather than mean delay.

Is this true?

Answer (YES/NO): NO